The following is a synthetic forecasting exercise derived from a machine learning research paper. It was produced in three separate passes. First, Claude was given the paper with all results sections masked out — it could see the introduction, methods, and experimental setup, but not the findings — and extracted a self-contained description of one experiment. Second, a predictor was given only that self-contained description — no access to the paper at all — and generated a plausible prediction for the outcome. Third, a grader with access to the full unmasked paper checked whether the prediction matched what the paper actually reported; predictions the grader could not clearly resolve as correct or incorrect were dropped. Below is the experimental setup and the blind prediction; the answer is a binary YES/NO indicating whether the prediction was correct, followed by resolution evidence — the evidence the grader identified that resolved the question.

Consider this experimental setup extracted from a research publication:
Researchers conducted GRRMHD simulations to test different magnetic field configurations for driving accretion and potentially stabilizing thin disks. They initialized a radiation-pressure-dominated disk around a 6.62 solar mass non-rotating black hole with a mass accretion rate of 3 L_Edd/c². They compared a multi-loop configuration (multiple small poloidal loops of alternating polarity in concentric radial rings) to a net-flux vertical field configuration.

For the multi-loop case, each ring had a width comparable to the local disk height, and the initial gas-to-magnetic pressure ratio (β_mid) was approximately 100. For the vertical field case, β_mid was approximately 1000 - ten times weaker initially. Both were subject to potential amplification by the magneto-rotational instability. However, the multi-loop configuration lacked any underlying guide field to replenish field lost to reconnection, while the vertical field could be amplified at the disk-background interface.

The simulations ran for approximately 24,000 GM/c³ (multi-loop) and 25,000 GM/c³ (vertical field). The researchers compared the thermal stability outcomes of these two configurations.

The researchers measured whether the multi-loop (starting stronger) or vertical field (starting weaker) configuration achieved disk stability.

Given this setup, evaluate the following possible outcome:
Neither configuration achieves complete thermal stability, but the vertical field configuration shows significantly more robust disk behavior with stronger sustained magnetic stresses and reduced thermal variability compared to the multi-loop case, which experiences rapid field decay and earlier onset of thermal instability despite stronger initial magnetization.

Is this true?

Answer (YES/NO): NO